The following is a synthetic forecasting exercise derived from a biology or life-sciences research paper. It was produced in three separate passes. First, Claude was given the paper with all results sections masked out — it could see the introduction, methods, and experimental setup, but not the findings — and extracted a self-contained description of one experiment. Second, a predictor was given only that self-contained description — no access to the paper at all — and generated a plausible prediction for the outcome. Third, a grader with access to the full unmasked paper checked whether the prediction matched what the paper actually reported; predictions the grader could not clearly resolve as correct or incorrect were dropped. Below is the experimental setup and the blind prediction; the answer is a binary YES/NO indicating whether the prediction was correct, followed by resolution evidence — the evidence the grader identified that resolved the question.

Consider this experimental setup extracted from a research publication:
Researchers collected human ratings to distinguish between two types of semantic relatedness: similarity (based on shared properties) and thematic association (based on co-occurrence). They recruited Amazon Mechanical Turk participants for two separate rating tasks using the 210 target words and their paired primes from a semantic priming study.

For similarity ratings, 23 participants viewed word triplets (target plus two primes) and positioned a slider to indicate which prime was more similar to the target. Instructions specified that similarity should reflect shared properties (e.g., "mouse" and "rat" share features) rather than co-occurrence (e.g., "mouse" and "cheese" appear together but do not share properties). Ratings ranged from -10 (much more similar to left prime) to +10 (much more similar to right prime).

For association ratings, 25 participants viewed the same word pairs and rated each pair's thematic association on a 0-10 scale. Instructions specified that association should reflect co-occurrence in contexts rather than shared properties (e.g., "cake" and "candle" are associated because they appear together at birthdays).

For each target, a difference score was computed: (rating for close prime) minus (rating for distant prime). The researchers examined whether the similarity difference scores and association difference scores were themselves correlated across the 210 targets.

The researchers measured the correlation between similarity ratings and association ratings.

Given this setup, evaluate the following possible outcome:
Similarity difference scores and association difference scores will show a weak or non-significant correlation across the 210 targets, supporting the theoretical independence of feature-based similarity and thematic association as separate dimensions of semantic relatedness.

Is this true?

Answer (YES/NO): NO